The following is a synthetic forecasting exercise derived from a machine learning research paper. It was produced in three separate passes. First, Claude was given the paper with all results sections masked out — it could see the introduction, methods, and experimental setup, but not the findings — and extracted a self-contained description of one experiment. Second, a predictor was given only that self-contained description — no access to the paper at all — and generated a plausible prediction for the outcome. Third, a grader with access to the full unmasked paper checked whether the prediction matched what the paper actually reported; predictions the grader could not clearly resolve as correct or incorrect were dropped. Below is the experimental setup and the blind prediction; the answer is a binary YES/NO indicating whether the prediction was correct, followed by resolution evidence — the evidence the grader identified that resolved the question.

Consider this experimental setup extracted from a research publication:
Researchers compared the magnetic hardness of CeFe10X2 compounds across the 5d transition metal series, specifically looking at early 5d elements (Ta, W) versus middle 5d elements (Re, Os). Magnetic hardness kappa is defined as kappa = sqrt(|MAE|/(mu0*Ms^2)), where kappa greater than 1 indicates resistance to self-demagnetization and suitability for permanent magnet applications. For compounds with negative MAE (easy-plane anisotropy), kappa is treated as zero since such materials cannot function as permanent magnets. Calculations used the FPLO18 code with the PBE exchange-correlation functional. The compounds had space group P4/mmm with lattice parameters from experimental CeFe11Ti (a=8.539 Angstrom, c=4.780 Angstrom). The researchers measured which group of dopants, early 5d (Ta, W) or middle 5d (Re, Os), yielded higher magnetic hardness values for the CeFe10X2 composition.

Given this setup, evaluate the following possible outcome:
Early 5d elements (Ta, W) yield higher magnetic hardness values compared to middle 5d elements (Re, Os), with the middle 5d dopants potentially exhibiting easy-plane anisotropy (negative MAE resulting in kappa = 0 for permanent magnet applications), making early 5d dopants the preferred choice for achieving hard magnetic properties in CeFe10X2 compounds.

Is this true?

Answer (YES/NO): YES